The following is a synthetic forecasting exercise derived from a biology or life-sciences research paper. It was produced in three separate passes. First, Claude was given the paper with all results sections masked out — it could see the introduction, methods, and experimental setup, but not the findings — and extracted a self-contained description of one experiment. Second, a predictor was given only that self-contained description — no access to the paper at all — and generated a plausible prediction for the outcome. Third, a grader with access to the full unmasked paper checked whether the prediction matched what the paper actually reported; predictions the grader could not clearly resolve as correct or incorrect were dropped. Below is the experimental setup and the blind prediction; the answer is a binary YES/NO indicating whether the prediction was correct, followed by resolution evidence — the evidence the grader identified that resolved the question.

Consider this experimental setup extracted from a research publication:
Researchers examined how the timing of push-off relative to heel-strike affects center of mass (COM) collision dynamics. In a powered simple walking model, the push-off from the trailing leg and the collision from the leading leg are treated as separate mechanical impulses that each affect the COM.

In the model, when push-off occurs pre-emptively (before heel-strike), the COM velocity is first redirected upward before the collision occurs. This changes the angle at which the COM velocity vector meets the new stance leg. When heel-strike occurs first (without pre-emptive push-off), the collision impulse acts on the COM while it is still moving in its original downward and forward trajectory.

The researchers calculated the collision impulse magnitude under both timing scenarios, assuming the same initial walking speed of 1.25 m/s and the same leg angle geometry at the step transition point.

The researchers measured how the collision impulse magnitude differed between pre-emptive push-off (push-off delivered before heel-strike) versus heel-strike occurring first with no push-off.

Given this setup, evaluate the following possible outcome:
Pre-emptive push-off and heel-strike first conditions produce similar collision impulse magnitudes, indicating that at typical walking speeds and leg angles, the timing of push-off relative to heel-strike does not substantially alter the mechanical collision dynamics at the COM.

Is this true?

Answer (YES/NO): NO